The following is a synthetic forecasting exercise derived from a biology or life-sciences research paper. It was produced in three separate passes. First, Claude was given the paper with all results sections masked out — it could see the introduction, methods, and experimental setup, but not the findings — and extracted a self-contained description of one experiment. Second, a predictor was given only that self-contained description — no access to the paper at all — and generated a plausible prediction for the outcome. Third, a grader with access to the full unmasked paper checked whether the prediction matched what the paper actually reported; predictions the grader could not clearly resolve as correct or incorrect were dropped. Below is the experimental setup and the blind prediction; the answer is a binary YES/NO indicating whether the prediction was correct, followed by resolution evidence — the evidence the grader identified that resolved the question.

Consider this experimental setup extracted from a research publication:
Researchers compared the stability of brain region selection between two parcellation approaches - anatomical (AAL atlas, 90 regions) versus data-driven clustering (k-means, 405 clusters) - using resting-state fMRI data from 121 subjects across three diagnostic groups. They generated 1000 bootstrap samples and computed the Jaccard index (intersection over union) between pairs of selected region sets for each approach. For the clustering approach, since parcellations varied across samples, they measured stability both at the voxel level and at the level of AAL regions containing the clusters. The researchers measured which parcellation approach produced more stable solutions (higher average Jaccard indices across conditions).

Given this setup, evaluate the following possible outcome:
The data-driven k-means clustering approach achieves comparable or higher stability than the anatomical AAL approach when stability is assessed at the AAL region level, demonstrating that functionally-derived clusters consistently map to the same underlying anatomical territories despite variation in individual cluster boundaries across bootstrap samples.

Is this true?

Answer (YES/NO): NO